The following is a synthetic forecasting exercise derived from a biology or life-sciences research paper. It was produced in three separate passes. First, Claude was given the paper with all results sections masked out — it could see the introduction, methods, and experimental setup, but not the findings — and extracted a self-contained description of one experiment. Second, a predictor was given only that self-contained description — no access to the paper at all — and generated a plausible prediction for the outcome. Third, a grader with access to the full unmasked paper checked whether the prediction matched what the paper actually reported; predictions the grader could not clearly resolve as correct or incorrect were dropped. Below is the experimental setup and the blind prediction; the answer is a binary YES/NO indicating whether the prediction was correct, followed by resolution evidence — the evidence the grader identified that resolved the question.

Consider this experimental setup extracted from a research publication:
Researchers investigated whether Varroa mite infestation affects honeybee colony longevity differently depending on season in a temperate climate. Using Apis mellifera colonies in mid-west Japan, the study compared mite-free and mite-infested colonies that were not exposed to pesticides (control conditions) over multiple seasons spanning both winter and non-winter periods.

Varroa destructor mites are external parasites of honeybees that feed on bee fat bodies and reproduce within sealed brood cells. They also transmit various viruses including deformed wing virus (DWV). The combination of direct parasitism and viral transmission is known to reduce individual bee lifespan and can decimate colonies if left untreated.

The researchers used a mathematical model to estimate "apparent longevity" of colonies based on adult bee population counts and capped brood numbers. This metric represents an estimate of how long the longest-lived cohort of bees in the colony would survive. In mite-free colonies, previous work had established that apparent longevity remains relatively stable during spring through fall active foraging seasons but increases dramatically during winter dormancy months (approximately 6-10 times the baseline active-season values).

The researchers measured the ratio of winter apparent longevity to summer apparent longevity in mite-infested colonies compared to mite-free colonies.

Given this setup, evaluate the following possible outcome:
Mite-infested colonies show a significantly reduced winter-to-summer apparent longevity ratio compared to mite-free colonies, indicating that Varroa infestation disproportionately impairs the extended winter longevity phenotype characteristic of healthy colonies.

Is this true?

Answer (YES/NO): YES